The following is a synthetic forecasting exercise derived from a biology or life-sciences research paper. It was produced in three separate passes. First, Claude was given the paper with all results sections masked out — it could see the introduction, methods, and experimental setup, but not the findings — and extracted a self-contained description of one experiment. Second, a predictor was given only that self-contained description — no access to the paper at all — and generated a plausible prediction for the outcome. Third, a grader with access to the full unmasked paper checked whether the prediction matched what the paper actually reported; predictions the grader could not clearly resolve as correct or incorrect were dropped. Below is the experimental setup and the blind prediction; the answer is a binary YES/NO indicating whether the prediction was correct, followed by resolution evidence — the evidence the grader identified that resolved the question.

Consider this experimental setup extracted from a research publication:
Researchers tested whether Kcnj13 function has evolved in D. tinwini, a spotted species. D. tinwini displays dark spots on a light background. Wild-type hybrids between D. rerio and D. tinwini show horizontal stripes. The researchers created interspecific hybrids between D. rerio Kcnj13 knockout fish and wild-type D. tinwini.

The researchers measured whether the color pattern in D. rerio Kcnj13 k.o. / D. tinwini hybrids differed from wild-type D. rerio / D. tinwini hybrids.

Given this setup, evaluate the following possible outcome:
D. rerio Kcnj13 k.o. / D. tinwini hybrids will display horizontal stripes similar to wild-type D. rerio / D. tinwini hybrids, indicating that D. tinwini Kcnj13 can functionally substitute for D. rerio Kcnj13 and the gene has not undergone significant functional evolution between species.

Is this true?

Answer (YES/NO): NO